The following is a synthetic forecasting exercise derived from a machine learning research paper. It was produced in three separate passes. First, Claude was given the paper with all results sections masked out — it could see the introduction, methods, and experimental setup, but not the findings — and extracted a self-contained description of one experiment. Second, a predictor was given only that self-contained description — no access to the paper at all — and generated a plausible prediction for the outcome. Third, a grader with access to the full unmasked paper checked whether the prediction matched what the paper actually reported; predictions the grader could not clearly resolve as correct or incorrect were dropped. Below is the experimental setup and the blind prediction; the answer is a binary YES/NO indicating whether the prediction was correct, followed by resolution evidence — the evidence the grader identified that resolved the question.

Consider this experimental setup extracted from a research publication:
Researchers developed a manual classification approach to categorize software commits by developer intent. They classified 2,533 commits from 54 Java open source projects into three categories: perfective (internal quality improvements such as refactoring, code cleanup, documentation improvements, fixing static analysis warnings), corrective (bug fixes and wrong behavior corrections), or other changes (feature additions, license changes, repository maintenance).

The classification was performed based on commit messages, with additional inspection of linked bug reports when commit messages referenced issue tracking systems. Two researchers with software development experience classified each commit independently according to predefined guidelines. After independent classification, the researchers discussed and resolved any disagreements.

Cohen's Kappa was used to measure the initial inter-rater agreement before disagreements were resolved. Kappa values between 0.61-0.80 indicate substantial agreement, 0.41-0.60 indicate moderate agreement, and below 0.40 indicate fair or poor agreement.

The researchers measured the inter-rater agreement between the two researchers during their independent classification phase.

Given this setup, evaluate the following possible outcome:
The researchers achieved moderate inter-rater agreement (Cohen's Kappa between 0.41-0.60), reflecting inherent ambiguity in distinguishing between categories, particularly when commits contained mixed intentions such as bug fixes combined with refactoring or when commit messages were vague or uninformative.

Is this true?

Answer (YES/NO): NO